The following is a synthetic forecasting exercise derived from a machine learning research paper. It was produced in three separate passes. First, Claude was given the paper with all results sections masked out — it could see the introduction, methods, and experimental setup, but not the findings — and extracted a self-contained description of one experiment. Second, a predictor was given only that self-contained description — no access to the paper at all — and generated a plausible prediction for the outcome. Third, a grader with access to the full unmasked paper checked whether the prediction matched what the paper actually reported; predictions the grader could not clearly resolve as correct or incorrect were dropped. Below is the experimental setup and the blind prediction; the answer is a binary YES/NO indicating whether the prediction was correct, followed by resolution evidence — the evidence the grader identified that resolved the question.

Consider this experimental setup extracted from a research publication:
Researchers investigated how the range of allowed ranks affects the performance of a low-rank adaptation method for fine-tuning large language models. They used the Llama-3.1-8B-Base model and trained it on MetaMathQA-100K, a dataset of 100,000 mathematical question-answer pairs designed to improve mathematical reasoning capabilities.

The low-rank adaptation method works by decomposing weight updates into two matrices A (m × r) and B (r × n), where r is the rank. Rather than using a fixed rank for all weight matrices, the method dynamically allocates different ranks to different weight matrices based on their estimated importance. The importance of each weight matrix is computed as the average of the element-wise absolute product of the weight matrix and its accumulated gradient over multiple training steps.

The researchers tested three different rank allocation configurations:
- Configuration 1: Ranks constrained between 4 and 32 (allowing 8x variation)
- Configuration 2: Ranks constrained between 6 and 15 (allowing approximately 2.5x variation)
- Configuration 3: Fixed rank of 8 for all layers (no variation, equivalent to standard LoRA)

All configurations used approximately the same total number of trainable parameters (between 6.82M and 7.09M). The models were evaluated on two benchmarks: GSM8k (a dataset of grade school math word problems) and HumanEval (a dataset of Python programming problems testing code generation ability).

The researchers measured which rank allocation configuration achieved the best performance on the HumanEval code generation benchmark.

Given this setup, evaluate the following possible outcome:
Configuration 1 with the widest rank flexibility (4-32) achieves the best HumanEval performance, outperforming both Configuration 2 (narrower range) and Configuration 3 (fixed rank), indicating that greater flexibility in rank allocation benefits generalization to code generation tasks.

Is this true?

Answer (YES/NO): YES